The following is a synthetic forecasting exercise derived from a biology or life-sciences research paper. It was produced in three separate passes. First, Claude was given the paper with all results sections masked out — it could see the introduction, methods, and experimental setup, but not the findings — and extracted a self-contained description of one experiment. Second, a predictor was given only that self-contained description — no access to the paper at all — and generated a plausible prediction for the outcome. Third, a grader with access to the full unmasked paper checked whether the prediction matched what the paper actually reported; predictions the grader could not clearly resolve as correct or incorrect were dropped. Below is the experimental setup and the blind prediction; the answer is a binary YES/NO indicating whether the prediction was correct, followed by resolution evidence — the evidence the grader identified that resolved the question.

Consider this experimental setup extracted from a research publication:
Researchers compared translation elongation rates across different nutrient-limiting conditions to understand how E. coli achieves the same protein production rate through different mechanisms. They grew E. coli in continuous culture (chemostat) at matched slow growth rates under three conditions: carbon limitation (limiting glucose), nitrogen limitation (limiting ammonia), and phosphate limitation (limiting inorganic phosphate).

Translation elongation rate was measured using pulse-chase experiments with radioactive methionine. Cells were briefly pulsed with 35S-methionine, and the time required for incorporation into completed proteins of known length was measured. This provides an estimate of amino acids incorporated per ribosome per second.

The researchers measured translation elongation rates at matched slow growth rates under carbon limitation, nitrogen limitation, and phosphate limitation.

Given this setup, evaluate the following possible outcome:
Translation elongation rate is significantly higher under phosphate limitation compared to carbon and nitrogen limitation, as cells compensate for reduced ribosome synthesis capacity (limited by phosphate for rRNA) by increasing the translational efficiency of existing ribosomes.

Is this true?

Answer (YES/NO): NO